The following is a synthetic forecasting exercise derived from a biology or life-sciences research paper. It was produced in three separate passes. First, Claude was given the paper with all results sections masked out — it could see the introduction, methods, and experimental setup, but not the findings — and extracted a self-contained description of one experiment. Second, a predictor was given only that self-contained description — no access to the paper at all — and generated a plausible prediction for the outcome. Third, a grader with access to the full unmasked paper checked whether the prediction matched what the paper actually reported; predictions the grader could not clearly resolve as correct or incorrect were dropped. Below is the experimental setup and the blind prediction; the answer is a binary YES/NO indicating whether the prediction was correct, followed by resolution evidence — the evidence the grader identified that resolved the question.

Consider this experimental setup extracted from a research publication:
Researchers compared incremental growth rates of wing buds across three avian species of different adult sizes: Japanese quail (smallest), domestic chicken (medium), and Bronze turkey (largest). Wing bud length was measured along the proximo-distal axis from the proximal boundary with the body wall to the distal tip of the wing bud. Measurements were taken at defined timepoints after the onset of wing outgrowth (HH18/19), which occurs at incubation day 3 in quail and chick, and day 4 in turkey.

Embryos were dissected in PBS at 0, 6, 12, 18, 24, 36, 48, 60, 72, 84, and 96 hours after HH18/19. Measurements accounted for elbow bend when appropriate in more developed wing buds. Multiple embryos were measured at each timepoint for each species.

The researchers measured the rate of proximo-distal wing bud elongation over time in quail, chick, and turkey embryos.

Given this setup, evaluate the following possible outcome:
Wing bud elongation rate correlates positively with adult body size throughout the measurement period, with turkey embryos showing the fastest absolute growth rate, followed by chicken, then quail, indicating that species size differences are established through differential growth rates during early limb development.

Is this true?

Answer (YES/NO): NO